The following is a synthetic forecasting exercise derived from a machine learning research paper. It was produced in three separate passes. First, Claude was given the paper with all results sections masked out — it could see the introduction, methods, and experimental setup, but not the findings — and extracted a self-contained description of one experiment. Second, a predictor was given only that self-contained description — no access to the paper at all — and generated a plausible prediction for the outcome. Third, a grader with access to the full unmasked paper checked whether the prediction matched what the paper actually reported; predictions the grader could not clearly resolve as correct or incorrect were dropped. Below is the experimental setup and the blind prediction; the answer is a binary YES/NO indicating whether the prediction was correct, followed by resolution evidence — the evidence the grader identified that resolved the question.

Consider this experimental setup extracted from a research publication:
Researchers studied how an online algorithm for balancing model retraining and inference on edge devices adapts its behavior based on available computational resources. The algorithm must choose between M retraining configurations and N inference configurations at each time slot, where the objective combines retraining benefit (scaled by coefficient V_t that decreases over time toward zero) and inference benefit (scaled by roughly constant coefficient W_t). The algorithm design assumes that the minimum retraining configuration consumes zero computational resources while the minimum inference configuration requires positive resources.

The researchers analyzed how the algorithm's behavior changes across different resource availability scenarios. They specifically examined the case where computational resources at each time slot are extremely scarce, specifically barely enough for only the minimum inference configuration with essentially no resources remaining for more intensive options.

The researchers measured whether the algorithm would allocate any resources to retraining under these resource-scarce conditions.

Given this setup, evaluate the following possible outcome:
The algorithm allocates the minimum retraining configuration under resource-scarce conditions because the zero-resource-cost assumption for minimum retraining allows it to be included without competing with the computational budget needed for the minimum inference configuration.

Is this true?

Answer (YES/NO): YES